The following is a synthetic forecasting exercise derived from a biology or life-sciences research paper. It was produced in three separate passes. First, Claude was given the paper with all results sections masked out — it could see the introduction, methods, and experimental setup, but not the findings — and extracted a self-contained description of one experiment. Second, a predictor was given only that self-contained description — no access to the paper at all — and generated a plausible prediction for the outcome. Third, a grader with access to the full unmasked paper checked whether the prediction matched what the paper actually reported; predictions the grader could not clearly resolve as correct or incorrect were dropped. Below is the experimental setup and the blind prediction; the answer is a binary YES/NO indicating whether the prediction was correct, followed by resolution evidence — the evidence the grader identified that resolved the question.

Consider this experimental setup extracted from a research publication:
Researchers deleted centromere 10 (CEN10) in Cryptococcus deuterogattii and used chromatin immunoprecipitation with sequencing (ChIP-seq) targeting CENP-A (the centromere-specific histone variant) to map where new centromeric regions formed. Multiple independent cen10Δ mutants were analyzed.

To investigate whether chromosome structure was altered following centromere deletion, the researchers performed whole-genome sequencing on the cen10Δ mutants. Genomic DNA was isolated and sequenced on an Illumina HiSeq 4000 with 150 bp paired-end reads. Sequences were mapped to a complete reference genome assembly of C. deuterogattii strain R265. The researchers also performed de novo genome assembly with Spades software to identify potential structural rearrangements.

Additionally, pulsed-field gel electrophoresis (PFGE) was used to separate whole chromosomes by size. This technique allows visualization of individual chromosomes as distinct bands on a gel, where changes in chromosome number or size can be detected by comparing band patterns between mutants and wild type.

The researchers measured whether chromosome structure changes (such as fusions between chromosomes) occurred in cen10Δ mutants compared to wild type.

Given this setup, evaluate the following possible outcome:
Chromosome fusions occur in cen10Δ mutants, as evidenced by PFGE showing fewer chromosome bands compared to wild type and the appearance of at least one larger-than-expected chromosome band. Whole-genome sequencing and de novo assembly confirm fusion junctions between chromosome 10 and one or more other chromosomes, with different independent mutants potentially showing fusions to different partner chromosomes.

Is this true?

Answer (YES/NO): YES